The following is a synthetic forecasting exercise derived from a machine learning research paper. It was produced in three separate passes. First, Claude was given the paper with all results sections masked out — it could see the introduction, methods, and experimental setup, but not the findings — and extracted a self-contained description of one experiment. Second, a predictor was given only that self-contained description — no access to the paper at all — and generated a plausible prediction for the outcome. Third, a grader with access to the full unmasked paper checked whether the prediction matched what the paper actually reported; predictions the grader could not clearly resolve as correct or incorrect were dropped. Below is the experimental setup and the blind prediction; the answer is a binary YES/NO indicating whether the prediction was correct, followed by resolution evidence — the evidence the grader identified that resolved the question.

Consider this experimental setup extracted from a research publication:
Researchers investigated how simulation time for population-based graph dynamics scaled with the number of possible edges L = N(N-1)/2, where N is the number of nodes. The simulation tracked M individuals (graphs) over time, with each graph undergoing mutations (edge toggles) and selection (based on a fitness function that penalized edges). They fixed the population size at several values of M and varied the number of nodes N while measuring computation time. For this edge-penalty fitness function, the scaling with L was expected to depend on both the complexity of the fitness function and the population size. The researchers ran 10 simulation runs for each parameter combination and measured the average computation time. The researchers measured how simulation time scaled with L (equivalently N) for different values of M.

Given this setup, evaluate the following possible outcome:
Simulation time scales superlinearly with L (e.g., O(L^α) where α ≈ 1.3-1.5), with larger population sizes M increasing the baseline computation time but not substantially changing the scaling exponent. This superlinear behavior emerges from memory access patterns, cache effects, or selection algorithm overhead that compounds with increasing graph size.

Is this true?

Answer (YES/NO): NO